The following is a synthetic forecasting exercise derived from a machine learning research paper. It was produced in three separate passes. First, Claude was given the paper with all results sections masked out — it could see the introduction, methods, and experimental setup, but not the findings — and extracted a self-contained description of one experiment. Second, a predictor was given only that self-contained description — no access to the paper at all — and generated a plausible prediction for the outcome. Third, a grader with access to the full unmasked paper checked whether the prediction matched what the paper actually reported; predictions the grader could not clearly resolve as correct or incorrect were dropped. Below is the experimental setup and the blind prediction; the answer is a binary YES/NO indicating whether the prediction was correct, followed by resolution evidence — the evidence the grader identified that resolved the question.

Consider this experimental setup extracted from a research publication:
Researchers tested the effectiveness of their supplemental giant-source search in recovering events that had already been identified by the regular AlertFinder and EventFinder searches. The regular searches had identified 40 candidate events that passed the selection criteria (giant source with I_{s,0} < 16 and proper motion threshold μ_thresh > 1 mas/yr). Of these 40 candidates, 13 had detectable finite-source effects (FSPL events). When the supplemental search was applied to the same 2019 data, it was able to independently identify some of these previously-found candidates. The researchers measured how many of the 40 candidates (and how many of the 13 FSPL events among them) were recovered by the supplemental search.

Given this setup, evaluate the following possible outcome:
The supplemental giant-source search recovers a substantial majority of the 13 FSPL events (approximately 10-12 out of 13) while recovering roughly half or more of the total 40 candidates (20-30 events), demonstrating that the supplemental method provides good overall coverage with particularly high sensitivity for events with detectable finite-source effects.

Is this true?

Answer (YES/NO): YES